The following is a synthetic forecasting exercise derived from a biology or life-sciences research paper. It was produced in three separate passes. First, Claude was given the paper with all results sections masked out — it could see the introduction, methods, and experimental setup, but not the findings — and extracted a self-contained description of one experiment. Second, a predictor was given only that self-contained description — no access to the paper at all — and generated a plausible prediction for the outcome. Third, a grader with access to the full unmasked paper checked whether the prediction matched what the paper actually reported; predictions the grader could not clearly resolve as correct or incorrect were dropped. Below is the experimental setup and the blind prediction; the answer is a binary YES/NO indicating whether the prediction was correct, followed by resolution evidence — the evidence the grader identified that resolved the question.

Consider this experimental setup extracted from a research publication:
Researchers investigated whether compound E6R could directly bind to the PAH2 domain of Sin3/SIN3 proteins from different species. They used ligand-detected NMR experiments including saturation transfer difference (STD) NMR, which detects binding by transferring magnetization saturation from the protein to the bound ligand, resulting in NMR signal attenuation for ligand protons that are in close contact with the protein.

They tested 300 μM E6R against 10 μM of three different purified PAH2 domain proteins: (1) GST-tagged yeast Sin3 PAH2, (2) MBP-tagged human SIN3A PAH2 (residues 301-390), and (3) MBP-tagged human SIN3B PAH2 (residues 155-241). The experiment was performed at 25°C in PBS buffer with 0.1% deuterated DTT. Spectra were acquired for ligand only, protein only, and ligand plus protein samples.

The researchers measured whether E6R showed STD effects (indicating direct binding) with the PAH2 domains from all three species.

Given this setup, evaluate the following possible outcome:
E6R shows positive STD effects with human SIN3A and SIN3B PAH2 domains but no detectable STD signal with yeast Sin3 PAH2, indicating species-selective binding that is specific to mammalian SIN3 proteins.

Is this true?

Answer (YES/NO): NO